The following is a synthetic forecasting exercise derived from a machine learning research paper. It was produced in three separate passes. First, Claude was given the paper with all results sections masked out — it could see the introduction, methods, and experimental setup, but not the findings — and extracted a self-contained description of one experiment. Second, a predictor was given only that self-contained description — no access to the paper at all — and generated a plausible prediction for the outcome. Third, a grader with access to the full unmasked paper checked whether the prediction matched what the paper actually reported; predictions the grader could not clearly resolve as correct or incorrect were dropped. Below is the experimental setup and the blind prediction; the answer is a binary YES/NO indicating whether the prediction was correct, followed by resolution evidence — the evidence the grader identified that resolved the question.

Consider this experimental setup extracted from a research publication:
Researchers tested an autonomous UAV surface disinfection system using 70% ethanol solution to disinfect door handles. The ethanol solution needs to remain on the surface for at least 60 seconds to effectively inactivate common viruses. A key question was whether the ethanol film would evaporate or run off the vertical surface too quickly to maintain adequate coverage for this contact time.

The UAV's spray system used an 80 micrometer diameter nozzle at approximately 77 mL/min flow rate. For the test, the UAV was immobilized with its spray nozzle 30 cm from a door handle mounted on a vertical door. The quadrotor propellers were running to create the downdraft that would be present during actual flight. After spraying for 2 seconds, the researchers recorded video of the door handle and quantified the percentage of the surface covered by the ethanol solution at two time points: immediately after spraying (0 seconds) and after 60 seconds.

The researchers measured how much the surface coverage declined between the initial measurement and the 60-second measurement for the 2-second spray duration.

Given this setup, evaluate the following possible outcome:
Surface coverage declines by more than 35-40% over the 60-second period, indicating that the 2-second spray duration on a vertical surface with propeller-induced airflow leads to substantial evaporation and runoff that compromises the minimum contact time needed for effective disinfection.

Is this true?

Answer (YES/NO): NO